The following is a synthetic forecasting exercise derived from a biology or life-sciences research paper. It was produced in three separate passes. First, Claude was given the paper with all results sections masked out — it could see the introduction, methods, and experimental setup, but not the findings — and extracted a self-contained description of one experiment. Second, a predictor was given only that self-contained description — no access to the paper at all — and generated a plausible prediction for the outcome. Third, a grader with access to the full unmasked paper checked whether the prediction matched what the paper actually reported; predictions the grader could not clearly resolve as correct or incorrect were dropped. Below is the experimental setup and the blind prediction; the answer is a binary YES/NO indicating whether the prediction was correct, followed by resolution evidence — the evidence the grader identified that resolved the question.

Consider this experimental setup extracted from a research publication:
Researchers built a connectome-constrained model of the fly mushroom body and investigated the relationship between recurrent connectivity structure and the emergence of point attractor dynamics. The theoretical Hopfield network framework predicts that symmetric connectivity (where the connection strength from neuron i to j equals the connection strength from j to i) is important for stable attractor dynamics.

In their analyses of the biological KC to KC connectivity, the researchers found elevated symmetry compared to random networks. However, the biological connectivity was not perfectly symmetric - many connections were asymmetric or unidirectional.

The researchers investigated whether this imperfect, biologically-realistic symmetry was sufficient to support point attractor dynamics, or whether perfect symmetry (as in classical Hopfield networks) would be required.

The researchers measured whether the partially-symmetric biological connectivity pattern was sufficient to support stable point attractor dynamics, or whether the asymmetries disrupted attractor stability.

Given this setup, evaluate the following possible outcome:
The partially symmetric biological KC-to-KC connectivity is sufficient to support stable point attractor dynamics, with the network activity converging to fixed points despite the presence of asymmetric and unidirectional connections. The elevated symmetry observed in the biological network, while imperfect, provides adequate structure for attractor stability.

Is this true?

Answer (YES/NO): YES